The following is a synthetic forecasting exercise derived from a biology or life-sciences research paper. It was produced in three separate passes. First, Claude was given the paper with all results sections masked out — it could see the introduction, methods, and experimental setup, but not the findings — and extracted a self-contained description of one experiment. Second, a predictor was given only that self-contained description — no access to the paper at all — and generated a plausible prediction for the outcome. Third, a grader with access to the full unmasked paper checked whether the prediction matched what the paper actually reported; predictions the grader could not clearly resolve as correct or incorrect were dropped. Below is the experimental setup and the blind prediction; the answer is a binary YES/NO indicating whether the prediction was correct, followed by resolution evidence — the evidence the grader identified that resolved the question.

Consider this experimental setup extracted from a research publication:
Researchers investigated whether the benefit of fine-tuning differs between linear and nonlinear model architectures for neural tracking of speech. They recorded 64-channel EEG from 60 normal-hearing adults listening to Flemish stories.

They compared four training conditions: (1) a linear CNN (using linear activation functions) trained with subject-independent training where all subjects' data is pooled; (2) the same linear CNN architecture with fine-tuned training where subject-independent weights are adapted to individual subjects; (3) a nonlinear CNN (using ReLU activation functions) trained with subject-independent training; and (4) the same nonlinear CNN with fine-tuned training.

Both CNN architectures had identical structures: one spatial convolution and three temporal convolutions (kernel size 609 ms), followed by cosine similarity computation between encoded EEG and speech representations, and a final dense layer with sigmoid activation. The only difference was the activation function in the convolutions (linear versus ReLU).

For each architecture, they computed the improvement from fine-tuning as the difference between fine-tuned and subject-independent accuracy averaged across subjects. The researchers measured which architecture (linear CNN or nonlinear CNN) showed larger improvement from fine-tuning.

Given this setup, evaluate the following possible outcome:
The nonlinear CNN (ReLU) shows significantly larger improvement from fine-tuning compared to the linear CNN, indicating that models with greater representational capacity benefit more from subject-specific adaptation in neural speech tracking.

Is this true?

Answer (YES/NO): NO